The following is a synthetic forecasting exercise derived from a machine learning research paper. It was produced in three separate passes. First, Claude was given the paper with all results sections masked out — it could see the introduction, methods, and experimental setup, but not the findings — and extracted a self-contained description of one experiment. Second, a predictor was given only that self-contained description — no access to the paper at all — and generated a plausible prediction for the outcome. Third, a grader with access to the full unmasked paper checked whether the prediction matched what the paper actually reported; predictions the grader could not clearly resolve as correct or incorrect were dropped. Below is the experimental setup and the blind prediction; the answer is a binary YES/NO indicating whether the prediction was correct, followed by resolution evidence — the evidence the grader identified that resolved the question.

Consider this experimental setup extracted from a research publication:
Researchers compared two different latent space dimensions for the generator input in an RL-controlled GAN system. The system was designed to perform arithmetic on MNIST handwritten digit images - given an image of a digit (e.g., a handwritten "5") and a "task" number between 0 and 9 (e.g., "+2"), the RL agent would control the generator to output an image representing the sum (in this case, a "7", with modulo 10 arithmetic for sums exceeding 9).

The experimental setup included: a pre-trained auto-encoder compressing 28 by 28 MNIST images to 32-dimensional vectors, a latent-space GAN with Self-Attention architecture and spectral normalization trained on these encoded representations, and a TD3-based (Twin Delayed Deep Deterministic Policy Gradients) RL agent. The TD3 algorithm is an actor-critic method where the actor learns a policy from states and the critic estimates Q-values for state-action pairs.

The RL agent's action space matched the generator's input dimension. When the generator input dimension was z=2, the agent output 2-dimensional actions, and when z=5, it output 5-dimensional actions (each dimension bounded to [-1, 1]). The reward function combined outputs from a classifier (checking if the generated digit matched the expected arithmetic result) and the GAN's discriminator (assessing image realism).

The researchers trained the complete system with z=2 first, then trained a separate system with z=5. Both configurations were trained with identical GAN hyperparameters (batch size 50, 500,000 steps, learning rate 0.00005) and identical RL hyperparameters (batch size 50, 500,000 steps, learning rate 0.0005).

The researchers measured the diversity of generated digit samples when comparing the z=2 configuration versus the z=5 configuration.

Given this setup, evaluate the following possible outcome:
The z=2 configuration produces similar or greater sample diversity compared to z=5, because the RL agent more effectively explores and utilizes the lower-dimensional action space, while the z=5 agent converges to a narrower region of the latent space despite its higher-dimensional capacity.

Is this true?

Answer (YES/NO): NO